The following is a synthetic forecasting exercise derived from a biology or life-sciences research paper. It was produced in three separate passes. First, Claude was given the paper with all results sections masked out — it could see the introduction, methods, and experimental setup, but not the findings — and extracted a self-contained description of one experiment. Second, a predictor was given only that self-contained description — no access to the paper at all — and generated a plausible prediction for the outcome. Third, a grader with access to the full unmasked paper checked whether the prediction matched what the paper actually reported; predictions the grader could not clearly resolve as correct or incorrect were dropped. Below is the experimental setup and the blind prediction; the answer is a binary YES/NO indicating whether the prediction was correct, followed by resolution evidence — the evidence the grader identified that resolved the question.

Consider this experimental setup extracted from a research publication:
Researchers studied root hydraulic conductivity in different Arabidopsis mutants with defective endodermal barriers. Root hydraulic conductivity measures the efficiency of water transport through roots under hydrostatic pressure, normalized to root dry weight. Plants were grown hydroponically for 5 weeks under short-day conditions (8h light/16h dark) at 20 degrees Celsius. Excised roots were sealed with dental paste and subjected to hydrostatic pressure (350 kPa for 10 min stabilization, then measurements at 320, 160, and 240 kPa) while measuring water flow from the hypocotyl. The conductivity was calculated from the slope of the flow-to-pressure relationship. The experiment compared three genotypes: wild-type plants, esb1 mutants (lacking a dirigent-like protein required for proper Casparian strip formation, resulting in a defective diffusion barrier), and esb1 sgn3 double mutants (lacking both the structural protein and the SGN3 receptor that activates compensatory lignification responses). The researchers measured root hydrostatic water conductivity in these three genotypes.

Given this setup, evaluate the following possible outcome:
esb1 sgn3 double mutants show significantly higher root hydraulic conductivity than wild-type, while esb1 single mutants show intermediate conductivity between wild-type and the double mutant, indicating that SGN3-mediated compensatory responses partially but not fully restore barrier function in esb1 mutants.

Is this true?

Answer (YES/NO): NO